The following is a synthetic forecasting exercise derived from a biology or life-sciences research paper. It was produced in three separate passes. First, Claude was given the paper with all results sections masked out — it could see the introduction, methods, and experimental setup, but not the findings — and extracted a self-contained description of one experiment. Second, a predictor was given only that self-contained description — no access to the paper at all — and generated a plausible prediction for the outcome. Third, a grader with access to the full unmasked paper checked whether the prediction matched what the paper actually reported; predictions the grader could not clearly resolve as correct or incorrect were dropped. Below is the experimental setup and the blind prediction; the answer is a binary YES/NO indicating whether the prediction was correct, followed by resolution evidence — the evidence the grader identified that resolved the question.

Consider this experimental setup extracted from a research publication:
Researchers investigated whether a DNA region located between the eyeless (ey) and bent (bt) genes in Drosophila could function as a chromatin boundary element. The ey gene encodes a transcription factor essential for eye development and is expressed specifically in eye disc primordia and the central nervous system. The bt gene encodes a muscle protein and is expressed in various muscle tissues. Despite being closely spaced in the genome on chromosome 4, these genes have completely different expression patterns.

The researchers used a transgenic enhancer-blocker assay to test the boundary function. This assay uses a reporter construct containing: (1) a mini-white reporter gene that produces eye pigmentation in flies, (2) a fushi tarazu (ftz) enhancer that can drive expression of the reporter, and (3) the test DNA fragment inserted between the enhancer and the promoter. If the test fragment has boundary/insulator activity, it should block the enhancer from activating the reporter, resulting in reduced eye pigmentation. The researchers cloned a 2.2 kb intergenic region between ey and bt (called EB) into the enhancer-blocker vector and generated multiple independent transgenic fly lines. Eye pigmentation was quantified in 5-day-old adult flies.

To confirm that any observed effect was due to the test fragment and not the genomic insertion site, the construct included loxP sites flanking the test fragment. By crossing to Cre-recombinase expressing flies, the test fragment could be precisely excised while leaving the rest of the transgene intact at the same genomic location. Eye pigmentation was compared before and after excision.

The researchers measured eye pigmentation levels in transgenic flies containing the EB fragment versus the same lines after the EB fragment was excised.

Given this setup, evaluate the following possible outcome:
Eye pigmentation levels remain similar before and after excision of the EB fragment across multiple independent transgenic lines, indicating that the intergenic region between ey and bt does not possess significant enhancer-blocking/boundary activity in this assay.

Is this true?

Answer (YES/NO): NO